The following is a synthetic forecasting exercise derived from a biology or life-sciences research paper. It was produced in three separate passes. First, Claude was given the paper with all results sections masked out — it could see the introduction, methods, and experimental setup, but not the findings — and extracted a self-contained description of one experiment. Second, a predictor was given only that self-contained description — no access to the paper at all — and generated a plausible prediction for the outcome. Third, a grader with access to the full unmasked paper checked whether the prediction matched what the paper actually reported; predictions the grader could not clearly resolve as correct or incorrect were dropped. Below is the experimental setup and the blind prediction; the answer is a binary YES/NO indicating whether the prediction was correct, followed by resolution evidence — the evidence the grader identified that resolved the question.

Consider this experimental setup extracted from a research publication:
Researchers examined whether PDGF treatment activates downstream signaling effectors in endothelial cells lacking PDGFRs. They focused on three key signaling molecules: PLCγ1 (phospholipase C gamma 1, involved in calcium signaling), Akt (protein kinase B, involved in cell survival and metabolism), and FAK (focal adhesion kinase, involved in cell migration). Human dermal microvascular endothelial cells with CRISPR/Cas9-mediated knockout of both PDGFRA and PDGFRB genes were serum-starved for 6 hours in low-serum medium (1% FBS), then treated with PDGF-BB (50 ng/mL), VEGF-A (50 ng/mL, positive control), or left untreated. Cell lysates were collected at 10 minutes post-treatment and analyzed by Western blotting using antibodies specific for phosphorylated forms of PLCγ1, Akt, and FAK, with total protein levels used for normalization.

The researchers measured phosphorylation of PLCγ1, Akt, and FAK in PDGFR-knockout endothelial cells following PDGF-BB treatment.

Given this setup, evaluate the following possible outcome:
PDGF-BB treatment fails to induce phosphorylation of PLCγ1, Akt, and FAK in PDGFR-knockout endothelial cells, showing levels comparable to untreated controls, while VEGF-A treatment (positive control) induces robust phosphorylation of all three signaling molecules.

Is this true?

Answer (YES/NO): NO